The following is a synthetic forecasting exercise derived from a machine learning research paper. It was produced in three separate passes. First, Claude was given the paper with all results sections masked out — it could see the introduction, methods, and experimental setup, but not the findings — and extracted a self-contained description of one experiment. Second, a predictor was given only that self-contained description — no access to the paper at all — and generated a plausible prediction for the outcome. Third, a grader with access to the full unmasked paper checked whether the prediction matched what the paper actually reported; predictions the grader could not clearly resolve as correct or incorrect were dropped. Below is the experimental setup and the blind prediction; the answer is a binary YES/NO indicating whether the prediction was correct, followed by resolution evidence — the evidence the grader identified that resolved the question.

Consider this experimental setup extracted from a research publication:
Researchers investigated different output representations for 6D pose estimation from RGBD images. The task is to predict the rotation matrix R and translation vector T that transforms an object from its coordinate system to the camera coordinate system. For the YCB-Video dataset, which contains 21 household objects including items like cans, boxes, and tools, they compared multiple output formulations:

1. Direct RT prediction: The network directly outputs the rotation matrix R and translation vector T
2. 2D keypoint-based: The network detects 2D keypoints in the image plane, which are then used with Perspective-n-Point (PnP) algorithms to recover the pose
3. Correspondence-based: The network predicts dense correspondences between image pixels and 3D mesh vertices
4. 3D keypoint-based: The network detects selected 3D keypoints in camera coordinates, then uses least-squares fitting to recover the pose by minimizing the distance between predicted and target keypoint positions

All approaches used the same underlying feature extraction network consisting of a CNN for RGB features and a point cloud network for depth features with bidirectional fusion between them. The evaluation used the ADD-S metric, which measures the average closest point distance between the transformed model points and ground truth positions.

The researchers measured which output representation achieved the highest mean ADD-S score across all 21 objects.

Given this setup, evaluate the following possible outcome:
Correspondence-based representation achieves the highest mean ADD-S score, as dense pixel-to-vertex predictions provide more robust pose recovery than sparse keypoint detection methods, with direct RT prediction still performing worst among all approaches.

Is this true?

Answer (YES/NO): NO